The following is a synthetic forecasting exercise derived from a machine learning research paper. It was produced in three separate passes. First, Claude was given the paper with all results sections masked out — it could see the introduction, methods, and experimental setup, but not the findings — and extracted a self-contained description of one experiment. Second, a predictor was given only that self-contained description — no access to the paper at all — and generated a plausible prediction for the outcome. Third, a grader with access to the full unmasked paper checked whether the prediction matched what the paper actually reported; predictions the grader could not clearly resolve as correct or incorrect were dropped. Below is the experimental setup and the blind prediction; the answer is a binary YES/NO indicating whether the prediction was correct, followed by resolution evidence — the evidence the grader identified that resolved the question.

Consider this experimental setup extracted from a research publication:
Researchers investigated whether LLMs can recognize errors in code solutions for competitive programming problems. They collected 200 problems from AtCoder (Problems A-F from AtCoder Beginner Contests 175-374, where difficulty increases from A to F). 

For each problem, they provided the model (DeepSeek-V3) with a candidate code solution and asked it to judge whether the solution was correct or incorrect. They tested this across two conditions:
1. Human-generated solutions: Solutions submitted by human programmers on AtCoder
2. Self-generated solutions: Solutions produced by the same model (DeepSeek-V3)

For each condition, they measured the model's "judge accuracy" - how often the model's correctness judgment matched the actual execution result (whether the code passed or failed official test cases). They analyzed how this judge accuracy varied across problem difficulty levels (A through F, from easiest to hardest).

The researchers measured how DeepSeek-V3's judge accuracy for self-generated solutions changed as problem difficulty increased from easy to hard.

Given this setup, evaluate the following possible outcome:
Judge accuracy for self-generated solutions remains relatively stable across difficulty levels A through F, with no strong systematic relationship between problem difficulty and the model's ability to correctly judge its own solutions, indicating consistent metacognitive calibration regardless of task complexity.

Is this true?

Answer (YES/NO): NO